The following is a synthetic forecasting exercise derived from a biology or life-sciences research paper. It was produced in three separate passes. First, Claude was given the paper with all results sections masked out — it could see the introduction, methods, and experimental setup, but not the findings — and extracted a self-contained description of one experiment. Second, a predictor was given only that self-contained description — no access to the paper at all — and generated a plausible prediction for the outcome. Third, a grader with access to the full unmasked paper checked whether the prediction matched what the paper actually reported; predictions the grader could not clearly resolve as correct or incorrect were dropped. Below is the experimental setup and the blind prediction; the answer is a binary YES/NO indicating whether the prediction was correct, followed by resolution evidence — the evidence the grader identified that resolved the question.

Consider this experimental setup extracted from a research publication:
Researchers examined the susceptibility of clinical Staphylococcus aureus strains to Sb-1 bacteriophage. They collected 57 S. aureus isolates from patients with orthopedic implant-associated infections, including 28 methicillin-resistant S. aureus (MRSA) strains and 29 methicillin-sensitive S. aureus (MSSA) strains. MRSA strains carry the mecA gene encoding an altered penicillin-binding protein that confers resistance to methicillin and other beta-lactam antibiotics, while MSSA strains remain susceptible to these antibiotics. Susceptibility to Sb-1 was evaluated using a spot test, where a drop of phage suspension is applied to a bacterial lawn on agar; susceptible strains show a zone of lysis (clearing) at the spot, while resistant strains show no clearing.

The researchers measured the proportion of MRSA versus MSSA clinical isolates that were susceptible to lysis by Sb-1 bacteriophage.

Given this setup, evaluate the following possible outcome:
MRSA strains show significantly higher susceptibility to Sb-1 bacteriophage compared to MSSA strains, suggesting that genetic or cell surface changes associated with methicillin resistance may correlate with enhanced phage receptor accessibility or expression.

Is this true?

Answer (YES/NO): NO